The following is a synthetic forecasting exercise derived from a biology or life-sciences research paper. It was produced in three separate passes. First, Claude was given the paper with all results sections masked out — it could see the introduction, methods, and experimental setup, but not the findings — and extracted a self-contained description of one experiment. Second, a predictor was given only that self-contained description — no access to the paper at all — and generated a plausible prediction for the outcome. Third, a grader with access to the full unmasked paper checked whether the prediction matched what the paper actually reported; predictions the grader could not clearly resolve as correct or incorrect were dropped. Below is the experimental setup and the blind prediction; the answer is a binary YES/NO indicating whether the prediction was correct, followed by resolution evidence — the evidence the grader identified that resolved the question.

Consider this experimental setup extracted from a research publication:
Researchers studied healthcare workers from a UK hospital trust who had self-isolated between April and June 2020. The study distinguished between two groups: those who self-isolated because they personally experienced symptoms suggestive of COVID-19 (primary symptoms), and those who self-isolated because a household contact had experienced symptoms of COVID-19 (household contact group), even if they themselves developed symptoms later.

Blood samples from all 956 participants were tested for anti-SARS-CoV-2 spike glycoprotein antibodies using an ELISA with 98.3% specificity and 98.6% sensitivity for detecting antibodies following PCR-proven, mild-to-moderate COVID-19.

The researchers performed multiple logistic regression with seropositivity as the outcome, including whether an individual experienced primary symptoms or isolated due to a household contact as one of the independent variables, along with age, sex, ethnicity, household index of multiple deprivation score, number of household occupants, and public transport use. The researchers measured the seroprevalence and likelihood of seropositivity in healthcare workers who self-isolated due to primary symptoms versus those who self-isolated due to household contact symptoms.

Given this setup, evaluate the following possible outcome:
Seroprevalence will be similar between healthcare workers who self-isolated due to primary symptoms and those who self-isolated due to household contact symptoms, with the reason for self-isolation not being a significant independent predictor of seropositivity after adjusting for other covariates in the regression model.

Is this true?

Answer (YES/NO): NO